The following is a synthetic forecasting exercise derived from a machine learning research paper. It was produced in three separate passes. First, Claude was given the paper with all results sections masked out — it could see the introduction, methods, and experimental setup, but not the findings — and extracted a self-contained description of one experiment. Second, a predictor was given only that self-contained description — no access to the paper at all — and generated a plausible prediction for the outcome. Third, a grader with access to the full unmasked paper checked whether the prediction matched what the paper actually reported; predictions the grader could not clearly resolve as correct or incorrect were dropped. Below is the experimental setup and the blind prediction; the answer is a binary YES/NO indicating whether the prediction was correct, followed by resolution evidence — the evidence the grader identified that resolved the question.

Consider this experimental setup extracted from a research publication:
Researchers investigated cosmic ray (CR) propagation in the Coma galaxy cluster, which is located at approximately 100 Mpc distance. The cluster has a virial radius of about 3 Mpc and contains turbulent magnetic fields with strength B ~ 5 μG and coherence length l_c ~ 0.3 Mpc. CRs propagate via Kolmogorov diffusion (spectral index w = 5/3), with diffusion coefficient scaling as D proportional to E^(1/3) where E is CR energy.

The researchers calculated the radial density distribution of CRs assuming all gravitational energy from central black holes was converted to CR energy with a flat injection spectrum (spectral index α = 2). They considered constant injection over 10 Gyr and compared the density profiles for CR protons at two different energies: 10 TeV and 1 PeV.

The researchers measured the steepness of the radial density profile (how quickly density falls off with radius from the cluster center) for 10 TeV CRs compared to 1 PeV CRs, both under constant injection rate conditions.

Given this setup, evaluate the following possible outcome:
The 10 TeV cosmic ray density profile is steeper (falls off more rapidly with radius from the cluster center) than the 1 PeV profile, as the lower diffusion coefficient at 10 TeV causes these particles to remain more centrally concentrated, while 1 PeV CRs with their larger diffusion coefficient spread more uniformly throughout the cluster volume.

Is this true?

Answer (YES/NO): YES